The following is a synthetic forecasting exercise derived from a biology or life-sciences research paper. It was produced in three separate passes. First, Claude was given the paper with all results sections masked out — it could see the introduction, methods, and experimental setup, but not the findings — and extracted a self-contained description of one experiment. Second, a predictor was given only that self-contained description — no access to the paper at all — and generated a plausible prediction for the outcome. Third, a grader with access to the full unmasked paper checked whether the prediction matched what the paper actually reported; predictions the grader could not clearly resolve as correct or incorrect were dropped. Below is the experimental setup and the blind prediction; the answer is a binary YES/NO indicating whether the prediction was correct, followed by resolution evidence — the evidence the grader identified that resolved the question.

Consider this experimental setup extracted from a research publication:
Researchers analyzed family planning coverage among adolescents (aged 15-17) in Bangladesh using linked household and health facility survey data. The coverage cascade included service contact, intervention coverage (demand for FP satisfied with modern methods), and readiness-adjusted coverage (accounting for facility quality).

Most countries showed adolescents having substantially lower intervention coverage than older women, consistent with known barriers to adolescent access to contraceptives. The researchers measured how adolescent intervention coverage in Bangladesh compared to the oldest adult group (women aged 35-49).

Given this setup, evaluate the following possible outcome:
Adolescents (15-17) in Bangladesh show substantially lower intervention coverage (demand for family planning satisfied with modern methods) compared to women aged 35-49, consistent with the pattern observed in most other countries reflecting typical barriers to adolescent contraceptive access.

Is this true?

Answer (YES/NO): NO